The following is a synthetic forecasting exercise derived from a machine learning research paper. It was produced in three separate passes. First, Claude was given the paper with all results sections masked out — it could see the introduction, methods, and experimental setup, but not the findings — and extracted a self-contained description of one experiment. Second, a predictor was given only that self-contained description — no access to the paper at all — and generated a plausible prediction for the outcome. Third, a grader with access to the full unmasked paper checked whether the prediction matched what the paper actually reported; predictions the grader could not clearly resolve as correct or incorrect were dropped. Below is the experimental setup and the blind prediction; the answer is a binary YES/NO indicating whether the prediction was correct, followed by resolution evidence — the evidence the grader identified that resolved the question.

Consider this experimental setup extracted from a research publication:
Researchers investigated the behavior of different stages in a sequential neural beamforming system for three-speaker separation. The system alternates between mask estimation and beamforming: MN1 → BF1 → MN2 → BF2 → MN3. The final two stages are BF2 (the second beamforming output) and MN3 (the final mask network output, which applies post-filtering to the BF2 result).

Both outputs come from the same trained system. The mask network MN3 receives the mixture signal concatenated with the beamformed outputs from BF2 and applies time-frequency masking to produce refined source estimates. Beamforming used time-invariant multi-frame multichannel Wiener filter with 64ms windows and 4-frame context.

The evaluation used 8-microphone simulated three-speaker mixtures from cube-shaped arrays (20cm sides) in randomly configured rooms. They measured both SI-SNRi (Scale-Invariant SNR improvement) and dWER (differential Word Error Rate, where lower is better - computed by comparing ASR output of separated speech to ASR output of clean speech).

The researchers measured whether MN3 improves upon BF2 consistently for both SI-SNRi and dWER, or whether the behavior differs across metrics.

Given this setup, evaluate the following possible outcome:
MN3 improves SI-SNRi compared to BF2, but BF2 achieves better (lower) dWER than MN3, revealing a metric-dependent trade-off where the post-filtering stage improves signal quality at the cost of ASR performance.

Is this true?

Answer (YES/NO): YES